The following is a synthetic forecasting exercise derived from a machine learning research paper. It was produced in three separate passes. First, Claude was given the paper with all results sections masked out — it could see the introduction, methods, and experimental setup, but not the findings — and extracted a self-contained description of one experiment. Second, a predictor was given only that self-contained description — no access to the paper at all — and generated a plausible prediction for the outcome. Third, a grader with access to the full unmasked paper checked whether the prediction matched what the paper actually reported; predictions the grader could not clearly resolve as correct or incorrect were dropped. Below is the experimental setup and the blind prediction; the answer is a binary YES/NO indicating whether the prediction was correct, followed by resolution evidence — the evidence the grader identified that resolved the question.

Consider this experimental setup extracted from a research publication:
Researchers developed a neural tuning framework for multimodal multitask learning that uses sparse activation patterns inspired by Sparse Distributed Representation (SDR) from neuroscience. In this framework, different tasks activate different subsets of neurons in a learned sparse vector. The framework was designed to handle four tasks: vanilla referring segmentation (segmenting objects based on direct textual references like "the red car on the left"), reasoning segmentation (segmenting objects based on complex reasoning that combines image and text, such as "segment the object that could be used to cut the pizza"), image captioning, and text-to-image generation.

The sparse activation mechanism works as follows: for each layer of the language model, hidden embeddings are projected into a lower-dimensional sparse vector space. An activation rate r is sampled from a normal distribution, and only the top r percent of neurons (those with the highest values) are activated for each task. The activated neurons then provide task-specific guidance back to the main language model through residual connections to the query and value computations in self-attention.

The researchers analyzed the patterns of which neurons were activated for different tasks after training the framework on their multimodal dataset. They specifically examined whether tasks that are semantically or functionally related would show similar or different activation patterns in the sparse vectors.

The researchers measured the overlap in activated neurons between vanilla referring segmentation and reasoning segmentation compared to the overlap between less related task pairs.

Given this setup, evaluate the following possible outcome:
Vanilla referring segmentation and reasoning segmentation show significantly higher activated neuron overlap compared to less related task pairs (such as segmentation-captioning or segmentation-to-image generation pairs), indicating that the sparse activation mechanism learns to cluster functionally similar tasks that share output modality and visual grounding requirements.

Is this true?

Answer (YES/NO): YES